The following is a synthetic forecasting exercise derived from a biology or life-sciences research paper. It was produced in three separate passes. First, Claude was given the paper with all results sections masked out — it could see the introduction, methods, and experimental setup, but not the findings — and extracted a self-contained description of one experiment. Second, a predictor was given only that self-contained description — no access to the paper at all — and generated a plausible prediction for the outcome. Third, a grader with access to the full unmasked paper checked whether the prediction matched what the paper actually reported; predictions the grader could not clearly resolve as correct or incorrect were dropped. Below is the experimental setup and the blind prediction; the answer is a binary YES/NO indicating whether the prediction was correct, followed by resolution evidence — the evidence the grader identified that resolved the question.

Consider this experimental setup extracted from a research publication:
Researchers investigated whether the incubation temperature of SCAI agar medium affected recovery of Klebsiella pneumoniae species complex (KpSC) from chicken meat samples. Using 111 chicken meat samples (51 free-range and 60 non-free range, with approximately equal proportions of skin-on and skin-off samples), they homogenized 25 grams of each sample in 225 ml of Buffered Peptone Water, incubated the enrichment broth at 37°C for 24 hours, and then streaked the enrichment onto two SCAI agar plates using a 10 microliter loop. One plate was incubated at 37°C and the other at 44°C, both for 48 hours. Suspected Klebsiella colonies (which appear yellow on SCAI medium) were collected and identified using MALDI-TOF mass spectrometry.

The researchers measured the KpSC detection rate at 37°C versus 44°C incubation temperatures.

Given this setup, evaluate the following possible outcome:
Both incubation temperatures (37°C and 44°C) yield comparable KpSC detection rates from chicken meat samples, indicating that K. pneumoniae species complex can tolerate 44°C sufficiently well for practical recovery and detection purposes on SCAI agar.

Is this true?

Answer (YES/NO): YES